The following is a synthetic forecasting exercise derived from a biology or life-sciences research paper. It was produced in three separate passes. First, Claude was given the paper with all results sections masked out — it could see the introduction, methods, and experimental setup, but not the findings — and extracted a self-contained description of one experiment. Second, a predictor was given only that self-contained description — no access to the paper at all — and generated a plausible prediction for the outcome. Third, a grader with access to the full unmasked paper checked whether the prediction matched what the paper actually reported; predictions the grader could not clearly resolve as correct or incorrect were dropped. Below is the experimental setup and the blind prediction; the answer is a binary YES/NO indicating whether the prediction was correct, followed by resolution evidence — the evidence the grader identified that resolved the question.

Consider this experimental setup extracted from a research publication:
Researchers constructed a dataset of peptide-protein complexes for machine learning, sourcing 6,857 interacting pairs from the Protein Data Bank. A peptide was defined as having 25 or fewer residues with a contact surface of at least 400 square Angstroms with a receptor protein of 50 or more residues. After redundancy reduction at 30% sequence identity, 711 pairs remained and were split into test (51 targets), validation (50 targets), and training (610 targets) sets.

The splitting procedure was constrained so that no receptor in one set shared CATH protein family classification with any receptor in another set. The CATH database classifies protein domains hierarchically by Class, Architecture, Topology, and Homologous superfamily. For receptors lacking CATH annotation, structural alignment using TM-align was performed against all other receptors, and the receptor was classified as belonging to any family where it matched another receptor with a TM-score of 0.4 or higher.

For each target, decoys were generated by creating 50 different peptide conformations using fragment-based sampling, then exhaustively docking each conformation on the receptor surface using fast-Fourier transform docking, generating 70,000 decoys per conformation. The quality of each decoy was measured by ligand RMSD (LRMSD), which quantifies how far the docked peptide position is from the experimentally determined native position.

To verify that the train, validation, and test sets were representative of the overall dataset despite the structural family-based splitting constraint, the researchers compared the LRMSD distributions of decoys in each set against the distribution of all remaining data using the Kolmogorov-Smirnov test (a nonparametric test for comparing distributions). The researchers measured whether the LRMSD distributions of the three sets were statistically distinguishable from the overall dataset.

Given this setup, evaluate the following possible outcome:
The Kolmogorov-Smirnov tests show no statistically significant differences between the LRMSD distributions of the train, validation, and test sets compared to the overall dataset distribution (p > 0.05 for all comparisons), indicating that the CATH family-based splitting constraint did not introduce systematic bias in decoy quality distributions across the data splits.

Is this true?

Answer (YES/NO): YES